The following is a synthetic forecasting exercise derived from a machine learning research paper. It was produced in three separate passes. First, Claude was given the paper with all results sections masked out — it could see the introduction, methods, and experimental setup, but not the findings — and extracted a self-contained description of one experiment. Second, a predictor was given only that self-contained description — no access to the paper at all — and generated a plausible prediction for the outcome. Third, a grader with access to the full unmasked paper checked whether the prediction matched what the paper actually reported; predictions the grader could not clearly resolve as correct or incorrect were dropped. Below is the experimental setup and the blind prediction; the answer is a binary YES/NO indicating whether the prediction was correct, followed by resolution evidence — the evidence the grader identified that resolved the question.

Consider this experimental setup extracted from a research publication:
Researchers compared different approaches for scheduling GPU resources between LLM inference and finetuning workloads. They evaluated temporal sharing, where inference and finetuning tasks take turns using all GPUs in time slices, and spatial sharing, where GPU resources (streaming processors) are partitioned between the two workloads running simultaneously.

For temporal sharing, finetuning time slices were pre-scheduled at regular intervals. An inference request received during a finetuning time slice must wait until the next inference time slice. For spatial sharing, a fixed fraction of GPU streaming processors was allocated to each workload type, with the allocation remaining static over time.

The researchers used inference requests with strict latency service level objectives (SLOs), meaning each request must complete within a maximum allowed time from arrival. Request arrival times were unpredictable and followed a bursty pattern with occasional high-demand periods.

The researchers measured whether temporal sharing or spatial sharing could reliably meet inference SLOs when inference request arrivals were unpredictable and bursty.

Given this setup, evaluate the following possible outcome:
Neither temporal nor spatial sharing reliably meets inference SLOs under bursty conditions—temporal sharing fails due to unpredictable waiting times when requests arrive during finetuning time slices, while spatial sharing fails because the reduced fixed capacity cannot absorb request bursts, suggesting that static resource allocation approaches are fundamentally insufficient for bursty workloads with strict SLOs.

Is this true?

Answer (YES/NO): YES